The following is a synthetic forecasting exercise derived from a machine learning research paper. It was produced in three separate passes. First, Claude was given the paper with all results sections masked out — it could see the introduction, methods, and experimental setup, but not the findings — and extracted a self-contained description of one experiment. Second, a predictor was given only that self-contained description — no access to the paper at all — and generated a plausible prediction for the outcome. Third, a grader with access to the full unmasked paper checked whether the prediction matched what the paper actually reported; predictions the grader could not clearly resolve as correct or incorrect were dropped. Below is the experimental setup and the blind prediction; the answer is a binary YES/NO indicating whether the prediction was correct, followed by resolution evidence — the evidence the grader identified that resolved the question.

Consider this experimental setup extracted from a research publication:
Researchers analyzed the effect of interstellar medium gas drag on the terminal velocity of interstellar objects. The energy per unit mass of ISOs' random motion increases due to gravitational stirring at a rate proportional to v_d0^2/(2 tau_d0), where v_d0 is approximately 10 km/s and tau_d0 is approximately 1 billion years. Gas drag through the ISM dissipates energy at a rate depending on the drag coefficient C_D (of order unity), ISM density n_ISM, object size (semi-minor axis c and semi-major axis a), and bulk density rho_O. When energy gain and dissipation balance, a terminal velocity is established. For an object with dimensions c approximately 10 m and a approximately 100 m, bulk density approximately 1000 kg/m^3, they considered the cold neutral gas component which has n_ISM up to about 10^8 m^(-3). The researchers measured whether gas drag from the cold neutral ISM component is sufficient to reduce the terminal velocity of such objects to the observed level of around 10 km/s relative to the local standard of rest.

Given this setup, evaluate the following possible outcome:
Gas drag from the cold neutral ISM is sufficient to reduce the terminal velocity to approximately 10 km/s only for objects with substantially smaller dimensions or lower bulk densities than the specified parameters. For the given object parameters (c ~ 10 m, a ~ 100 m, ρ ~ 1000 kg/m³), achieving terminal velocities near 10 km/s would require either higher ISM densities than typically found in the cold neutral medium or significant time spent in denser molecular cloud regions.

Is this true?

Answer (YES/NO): YES